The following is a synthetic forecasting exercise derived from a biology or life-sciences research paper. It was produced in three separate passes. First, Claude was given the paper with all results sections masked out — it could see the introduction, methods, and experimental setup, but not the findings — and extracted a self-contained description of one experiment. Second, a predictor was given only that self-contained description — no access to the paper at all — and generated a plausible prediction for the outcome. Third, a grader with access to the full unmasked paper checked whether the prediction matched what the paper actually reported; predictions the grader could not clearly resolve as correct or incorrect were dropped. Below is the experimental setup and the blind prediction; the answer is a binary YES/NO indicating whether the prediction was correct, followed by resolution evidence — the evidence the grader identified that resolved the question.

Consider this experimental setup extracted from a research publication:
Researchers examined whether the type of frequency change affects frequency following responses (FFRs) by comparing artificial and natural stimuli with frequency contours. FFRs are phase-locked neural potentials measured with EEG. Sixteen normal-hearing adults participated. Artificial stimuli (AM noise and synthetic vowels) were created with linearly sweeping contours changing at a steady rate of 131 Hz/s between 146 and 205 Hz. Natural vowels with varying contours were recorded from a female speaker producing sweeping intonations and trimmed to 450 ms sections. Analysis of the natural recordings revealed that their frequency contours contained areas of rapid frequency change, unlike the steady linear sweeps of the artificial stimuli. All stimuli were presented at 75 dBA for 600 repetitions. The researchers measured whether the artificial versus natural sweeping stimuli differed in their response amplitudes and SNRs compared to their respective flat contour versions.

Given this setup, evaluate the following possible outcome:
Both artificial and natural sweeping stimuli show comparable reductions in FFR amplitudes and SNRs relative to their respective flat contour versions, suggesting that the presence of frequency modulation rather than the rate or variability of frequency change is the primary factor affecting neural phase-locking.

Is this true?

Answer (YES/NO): NO